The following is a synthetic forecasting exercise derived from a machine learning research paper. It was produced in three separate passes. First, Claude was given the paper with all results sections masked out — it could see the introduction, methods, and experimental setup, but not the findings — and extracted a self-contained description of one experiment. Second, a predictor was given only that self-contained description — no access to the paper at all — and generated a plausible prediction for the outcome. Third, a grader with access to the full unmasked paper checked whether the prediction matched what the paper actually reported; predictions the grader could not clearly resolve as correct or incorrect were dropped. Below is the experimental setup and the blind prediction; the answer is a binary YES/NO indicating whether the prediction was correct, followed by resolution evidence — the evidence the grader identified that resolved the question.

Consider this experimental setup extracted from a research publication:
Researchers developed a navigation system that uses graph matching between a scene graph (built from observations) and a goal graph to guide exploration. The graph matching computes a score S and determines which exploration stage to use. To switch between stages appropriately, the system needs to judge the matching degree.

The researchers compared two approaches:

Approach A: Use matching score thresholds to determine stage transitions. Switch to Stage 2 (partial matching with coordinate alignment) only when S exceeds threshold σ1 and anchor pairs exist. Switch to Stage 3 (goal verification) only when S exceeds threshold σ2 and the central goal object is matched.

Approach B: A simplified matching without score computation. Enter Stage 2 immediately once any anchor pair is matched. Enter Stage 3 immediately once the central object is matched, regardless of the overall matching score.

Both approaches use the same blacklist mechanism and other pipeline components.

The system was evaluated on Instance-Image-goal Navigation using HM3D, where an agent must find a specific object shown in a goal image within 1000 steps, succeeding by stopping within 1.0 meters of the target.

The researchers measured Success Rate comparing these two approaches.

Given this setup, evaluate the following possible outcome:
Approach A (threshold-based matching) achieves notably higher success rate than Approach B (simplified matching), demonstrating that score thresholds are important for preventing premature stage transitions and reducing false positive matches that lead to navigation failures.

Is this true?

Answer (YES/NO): YES